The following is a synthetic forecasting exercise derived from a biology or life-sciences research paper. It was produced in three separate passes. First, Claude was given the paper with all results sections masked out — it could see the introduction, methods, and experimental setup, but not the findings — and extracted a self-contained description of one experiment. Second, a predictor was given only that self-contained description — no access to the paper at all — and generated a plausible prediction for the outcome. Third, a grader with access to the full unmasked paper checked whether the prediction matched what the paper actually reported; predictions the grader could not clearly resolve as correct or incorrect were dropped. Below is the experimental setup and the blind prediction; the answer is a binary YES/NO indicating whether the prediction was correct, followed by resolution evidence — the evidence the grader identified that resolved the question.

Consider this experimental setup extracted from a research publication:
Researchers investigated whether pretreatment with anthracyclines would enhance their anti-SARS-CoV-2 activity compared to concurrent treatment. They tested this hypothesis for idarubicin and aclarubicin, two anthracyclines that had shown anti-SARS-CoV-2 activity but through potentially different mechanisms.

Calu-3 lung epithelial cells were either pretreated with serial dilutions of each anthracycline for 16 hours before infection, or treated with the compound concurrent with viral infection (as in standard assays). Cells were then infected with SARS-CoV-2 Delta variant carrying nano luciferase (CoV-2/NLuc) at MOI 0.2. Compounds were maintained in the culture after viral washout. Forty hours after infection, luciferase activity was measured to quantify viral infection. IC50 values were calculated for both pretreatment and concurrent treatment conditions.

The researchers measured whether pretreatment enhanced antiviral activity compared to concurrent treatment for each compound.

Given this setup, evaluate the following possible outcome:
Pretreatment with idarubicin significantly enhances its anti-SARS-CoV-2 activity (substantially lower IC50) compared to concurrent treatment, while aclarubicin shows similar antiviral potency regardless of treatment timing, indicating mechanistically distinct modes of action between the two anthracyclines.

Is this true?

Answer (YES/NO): YES